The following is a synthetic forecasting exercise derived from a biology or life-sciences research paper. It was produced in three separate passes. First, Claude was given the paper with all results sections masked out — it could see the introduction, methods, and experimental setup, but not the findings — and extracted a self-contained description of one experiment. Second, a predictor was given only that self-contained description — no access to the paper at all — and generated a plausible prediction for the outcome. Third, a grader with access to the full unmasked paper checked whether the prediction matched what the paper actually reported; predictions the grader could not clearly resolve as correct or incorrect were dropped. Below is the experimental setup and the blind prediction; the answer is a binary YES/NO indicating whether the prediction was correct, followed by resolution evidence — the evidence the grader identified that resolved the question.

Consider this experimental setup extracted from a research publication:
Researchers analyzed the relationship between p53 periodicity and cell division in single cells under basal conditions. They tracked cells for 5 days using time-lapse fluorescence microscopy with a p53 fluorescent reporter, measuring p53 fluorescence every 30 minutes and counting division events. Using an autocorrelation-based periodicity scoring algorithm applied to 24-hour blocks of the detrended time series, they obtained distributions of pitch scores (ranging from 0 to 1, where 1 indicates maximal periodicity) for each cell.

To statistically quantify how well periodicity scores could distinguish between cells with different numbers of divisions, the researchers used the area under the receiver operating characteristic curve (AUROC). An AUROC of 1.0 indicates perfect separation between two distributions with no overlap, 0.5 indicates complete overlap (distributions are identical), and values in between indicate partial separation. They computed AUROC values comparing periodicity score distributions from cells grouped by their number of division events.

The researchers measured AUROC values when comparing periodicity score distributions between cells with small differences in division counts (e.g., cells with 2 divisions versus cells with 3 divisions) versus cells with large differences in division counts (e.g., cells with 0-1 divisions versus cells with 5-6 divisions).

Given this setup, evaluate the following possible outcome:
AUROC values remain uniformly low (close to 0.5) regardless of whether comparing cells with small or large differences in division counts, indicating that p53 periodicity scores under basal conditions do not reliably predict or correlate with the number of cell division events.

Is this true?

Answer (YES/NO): NO